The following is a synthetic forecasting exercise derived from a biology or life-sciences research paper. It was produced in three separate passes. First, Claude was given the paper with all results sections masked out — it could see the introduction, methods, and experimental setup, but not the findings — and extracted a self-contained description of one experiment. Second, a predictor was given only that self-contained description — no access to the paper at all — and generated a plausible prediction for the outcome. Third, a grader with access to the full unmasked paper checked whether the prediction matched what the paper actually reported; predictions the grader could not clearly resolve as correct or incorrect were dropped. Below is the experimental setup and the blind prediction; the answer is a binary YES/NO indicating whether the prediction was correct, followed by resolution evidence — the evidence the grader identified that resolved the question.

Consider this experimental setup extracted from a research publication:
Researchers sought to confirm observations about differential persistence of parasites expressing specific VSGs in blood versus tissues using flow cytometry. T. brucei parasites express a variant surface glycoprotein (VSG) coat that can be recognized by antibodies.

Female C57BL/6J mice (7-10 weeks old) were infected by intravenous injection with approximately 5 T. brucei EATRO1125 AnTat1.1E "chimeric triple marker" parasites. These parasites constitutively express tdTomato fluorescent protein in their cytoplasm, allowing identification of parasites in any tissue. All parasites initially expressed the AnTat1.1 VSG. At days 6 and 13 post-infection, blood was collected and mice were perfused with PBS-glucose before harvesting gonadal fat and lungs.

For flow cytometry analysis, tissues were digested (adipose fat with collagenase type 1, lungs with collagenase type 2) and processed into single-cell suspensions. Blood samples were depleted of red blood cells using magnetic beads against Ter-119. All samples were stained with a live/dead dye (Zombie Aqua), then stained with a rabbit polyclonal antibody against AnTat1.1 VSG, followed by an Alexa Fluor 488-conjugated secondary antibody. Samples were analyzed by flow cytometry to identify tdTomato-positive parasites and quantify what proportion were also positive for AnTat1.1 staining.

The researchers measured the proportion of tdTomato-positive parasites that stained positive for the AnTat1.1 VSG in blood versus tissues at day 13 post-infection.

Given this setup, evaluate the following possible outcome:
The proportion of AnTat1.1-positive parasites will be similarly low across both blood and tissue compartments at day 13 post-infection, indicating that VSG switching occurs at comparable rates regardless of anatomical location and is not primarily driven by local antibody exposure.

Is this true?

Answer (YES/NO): NO